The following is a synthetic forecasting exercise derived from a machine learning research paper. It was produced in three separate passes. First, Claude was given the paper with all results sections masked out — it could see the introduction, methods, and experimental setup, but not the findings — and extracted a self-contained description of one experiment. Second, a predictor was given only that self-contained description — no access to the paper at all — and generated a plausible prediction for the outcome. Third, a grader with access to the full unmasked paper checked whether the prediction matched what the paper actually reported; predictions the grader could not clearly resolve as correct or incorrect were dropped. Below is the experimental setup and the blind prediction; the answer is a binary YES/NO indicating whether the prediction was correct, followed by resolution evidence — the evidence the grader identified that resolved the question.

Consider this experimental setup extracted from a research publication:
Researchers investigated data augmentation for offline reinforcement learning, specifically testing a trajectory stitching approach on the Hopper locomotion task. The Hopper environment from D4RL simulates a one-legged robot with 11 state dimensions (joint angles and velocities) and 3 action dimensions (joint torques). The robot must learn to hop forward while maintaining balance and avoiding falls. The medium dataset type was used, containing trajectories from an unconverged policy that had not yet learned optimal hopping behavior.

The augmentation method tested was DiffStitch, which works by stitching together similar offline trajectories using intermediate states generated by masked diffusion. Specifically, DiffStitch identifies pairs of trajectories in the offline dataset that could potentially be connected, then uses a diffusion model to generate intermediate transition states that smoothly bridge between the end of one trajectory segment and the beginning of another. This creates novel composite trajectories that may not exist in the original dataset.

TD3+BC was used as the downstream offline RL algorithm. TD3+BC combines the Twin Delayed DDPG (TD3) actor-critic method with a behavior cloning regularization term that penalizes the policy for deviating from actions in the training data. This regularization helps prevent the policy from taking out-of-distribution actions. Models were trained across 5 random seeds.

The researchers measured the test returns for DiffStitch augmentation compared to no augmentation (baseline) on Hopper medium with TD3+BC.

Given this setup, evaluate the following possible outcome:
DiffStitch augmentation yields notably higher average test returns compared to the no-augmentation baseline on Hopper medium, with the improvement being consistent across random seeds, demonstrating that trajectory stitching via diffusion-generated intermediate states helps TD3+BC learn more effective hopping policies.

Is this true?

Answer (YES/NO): NO